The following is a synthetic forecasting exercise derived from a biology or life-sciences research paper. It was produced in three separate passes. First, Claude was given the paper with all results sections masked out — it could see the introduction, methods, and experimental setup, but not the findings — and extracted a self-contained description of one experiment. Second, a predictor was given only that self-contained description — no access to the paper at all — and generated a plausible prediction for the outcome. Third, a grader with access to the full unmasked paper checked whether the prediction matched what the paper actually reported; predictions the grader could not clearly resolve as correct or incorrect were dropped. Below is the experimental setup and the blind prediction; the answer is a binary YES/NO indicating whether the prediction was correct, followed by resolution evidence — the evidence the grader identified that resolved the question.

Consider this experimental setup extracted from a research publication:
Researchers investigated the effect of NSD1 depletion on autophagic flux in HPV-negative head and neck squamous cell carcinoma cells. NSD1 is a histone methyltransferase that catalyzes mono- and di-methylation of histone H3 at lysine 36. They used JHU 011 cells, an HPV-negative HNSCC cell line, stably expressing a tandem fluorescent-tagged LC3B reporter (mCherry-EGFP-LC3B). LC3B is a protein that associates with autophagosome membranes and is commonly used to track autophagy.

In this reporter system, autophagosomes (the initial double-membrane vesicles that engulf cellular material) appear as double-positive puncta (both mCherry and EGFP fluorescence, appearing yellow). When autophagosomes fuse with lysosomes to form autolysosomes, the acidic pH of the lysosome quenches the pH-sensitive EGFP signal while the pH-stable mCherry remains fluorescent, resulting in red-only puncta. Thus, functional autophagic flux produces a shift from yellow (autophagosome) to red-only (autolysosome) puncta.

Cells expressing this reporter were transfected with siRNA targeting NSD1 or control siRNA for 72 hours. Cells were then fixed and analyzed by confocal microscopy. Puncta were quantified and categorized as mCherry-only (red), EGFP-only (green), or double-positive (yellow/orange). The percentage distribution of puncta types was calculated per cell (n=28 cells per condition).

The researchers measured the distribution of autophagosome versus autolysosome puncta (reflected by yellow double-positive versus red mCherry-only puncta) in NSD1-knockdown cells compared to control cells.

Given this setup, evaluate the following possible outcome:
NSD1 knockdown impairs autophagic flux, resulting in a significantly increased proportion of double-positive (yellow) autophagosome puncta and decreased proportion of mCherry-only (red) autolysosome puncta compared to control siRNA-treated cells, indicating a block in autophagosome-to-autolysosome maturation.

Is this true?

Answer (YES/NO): YES